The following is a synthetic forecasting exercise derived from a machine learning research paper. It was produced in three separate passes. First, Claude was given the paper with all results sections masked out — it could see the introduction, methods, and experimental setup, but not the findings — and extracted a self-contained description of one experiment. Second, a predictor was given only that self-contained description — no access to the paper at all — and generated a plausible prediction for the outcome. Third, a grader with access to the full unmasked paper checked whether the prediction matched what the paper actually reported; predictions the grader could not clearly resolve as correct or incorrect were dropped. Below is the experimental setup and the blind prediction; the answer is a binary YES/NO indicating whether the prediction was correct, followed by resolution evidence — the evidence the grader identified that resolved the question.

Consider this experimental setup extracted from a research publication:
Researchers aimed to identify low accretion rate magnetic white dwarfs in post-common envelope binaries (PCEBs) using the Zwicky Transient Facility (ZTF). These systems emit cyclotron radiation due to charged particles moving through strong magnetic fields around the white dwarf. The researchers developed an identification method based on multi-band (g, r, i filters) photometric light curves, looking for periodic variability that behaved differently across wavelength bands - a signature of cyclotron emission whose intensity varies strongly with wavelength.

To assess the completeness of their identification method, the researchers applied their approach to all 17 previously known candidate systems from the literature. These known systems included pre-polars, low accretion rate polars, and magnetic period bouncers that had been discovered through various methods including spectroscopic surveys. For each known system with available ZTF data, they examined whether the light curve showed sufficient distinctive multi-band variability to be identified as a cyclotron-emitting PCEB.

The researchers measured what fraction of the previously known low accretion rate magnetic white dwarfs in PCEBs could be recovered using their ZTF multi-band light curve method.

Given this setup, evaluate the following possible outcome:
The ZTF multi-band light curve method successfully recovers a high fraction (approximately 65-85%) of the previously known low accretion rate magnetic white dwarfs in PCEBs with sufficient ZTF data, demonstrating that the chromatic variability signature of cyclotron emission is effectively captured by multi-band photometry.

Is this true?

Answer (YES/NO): NO